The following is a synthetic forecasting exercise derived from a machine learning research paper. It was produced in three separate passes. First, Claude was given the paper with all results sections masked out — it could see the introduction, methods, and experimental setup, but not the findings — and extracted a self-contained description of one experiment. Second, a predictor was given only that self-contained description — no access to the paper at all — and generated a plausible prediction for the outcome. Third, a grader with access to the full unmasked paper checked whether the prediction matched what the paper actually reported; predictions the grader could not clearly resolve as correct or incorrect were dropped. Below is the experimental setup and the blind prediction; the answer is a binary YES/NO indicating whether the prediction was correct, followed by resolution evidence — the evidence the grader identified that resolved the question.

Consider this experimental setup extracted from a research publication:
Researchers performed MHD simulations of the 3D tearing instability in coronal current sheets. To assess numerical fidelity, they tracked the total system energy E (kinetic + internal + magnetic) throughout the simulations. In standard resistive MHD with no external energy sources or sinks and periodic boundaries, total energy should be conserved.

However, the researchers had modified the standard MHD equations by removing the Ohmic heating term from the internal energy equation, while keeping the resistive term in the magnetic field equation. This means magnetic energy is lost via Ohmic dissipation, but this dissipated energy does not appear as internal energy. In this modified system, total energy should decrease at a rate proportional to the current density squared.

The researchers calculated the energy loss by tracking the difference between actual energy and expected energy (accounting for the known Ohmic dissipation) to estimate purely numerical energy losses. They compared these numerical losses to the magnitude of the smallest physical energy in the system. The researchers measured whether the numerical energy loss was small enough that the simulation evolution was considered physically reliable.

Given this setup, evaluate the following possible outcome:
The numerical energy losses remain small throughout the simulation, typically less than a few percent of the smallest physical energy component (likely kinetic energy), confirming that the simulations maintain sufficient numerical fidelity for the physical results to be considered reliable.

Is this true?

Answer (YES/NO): NO